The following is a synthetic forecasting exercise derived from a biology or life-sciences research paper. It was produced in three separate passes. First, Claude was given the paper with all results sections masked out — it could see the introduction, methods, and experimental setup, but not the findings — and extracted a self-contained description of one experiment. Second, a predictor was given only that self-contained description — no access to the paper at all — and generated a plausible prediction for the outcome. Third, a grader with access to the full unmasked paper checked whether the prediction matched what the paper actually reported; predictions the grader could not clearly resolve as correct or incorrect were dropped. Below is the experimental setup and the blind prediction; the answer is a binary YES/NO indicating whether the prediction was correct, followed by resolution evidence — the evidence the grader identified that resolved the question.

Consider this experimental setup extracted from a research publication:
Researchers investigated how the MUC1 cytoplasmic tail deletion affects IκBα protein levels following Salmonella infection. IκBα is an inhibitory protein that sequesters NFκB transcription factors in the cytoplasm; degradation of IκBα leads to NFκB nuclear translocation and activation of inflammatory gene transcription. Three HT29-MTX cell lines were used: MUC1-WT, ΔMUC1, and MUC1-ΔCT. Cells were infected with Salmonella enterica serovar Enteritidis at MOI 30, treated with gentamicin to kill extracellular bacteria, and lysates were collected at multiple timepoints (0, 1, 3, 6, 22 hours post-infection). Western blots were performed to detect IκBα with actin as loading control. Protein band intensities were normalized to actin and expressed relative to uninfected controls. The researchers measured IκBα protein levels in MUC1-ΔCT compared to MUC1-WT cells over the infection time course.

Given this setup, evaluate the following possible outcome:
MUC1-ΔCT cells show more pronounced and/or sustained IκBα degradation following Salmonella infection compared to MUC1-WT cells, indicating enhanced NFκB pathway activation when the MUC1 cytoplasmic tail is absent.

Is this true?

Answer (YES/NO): NO